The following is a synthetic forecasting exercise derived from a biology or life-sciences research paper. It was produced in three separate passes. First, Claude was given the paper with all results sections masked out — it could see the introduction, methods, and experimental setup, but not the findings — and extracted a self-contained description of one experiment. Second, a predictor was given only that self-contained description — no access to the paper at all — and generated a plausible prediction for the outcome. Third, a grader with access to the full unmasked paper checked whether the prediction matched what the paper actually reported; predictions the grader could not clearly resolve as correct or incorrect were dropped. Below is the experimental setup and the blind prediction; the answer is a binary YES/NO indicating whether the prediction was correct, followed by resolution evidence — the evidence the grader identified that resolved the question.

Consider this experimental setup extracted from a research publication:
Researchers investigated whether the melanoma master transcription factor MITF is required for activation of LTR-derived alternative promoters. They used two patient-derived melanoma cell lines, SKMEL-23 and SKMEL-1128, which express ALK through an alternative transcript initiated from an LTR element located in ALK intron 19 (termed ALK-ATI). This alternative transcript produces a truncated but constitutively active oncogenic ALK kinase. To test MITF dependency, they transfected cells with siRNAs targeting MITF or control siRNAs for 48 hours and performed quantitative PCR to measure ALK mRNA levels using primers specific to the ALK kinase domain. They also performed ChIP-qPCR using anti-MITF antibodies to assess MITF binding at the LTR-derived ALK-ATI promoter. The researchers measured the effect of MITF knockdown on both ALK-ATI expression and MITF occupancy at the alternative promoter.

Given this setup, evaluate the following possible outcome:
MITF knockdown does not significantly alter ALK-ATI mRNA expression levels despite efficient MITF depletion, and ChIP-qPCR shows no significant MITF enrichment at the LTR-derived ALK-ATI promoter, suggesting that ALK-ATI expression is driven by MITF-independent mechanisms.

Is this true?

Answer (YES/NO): NO